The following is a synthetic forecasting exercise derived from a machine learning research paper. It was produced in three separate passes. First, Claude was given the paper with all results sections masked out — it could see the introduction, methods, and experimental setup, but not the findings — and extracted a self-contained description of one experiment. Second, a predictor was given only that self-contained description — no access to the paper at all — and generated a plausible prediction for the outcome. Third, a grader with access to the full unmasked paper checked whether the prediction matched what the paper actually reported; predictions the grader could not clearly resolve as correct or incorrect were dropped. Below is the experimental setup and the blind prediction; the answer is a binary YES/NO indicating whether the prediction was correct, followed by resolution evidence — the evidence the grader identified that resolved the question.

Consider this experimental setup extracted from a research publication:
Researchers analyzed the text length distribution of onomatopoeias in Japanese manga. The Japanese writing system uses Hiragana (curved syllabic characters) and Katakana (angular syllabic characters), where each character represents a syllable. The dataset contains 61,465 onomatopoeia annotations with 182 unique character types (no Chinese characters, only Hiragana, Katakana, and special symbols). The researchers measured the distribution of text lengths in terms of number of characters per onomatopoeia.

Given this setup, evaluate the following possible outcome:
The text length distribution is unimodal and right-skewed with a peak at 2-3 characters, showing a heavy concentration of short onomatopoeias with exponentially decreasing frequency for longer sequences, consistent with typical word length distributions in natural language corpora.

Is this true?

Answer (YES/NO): YES